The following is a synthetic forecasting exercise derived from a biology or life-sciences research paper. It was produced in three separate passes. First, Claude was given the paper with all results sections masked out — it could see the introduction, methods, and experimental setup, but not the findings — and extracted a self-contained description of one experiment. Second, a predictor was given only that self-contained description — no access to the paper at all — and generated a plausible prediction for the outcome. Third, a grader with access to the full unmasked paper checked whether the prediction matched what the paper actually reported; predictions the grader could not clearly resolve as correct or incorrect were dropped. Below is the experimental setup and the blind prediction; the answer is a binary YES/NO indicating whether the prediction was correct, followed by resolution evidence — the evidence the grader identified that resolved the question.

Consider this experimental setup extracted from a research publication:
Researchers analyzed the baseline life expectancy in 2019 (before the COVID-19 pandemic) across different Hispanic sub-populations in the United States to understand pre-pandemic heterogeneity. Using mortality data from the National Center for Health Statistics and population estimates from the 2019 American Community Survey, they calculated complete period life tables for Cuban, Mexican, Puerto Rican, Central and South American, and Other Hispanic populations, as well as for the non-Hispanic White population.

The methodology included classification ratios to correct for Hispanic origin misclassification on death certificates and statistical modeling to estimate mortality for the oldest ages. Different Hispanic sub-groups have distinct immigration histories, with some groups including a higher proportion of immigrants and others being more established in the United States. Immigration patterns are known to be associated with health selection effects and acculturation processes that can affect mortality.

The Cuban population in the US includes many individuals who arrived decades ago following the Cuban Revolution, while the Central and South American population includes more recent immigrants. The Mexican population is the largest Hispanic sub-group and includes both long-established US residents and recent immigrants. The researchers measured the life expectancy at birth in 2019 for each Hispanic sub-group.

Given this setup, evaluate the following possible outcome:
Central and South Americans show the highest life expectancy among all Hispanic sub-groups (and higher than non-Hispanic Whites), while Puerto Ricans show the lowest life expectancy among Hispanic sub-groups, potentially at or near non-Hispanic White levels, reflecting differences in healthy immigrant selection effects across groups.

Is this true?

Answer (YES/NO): NO